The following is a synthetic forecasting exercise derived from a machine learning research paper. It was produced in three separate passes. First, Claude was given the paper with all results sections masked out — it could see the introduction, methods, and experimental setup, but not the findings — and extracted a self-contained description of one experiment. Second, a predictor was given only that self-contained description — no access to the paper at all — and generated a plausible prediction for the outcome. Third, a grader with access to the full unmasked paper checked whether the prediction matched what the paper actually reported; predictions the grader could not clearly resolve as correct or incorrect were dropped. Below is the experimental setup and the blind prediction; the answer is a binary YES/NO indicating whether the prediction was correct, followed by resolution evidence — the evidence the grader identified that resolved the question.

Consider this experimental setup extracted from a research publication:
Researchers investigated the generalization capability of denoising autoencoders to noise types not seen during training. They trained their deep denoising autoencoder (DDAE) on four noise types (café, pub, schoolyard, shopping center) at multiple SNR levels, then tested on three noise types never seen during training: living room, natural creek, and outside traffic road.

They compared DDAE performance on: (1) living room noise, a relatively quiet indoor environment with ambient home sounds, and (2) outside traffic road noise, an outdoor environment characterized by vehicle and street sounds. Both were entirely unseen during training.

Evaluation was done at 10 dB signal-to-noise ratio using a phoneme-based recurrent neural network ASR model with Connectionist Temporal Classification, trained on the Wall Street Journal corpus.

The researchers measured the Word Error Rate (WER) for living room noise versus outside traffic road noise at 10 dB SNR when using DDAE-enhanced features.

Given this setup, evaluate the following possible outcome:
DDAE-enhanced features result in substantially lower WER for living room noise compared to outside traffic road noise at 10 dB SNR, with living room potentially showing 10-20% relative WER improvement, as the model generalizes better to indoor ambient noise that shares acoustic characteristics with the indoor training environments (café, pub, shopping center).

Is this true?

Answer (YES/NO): YES